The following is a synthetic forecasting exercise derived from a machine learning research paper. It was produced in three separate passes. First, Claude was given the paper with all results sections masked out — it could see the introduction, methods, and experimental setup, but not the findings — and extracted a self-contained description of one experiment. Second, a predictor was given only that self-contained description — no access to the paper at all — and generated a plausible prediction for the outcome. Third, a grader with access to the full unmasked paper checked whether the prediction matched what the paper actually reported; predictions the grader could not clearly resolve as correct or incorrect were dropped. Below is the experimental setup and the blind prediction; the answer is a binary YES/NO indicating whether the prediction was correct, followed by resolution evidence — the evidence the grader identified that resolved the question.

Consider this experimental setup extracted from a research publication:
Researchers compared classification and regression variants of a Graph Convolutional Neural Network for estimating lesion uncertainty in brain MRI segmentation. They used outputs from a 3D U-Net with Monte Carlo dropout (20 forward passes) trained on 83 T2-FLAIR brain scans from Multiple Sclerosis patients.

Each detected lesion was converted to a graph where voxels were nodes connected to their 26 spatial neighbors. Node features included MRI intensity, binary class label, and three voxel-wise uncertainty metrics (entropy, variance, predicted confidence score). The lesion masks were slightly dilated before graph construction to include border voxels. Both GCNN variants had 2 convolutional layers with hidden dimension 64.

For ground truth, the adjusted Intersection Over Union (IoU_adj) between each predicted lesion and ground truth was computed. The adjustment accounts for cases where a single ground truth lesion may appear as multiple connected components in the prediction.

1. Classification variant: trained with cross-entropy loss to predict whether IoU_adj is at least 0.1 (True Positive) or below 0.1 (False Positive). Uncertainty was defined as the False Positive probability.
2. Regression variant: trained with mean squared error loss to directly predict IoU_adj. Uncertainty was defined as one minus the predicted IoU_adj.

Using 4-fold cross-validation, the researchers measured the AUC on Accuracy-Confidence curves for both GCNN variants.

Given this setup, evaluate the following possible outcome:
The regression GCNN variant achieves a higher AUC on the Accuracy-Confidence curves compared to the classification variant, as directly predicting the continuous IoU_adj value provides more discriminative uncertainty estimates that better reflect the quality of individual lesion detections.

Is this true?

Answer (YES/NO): NO